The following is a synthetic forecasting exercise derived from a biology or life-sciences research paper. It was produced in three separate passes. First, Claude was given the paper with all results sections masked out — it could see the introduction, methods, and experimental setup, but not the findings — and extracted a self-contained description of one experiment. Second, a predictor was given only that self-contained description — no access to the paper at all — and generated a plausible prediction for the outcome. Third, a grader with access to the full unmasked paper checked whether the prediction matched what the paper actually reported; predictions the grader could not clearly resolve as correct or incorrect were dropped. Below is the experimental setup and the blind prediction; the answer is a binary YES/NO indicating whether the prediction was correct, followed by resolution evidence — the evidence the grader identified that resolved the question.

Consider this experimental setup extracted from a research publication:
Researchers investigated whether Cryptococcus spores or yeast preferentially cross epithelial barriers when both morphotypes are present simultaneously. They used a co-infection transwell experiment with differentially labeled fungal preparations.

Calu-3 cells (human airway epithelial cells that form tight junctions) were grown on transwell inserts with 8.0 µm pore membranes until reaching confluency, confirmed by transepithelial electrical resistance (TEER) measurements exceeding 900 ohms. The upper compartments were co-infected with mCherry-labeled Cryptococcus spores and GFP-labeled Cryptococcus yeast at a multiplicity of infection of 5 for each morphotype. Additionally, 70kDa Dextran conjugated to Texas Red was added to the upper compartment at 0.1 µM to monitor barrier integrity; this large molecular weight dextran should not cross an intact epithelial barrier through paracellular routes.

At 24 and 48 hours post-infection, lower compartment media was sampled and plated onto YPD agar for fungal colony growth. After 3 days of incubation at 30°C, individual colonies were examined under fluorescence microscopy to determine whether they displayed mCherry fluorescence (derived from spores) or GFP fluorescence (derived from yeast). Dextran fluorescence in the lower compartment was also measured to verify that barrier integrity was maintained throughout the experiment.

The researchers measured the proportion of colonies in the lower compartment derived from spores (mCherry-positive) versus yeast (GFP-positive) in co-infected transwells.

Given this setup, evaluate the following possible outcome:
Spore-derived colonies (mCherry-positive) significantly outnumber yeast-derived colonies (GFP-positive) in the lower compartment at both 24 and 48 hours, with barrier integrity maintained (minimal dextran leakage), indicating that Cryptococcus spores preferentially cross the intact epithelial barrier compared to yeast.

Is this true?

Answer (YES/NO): YES